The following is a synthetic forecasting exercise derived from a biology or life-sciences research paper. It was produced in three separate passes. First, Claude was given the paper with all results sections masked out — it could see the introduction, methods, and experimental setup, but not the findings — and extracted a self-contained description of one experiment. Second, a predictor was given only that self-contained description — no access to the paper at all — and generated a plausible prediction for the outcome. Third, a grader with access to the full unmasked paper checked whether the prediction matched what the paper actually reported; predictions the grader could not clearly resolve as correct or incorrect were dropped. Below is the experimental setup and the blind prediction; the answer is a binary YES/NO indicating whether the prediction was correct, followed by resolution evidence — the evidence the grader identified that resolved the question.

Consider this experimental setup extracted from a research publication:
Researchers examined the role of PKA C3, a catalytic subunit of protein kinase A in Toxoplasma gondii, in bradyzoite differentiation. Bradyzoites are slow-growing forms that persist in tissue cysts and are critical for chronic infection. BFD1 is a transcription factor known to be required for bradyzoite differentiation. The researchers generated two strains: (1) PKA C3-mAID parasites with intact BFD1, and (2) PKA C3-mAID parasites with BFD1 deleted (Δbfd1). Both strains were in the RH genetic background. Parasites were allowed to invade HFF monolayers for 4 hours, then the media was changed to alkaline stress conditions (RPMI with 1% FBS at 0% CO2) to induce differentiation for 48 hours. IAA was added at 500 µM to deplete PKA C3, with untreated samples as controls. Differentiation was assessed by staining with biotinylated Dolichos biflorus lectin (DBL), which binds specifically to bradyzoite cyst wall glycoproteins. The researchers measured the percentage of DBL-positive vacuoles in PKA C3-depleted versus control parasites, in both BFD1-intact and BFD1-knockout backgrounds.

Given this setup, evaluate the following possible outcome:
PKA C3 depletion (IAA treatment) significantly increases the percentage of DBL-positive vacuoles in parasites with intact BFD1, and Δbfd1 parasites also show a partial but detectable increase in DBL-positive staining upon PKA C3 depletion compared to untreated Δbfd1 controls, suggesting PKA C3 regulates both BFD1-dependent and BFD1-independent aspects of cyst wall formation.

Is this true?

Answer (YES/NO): NO